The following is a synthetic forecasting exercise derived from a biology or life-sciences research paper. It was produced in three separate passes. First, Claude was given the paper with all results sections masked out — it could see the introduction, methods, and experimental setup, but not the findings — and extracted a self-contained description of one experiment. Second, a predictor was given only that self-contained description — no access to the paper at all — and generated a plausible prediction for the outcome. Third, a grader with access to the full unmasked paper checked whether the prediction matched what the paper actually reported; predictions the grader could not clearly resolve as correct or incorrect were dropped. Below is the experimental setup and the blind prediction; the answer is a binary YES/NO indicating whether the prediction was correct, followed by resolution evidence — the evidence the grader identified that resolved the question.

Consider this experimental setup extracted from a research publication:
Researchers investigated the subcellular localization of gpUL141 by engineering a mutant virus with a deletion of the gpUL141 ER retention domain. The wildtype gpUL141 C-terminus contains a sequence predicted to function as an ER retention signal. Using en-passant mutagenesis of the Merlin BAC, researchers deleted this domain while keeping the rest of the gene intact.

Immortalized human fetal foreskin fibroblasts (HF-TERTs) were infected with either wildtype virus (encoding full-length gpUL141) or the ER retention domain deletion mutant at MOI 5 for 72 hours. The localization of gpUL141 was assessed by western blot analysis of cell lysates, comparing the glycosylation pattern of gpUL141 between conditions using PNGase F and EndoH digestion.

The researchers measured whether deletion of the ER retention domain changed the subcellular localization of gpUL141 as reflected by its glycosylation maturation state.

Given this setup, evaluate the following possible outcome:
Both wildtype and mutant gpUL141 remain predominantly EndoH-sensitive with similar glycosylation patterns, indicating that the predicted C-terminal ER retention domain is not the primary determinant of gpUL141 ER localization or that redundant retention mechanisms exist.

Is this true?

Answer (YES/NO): NO